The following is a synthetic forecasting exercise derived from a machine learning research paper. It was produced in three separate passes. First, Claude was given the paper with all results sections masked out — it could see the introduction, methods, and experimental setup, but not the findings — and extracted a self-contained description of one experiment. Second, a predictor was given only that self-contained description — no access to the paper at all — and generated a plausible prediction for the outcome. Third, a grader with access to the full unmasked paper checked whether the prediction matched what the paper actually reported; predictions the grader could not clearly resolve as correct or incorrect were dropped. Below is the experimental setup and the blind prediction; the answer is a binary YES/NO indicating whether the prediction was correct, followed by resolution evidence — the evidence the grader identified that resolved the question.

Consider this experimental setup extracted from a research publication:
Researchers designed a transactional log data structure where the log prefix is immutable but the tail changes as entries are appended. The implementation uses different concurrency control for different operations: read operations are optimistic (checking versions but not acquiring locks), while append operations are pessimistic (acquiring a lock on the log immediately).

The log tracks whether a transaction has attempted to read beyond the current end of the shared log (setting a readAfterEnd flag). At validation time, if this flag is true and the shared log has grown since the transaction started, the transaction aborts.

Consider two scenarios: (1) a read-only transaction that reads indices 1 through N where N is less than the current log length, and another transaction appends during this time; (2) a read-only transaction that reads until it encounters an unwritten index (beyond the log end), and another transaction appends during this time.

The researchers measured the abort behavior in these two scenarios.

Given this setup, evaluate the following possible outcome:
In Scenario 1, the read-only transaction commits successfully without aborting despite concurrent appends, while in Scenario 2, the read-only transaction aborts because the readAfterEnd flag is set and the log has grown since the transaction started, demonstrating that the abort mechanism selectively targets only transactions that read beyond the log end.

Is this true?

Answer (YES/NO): YES